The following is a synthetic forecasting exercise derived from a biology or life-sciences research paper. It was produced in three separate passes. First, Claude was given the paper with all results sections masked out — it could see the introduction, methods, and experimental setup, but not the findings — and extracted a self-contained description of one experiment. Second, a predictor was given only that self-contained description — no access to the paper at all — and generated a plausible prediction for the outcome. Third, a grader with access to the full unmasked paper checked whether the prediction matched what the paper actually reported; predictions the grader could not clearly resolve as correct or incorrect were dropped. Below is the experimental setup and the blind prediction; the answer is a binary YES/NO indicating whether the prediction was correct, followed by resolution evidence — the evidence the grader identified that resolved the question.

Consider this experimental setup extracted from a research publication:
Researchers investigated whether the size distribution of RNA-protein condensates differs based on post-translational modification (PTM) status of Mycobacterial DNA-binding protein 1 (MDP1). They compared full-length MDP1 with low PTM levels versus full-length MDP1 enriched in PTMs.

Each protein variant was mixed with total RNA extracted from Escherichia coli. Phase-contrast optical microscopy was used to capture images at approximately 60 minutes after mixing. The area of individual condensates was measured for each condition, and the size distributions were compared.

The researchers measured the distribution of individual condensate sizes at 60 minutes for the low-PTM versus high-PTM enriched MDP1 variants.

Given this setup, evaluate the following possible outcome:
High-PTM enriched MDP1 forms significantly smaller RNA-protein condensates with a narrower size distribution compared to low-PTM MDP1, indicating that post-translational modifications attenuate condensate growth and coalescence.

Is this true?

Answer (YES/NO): NO